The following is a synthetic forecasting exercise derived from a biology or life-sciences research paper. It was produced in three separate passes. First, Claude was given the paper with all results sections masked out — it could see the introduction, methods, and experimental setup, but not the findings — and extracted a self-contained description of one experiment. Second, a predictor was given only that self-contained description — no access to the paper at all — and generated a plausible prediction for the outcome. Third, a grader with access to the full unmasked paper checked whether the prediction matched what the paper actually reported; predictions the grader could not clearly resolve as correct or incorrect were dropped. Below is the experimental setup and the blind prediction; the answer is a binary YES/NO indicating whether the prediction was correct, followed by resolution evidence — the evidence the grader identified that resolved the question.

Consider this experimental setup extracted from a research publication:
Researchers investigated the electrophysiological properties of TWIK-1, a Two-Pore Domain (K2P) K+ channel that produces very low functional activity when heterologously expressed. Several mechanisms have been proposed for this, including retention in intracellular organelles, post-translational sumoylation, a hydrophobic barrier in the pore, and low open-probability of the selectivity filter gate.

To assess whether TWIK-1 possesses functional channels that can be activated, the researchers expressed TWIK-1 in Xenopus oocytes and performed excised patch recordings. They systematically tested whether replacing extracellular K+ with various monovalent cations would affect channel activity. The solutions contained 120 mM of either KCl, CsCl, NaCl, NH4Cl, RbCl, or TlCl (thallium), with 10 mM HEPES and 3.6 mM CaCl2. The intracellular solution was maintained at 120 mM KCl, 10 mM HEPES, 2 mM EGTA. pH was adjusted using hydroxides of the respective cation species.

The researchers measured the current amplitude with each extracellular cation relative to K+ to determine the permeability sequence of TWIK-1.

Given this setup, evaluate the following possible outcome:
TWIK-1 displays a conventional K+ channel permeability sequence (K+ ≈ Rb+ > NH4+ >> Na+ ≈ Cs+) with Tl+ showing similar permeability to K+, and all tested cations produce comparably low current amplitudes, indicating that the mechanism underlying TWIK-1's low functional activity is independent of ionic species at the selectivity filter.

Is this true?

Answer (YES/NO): NO